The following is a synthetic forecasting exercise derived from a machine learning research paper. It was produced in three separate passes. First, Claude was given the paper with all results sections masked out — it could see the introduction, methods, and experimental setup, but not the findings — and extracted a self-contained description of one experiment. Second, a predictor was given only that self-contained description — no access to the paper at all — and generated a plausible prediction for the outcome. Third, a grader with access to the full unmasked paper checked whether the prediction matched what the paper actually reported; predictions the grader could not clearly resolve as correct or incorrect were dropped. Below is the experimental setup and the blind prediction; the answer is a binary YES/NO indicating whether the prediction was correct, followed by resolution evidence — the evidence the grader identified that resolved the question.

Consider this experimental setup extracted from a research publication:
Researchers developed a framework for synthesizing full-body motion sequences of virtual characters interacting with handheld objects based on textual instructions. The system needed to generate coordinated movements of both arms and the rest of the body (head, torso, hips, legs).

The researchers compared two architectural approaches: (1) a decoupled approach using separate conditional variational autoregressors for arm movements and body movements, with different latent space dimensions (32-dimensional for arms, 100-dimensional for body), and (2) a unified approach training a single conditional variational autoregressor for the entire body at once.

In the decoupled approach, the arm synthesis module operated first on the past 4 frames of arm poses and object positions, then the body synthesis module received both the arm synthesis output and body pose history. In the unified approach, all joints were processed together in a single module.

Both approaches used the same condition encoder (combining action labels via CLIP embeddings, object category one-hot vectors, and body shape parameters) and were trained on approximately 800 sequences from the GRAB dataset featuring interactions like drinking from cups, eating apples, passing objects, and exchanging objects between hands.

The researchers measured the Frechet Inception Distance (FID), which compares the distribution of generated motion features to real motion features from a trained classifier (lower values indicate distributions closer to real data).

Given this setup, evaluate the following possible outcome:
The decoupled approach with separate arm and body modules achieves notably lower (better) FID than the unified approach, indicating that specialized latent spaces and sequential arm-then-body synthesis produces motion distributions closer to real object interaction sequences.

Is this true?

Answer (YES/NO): YES